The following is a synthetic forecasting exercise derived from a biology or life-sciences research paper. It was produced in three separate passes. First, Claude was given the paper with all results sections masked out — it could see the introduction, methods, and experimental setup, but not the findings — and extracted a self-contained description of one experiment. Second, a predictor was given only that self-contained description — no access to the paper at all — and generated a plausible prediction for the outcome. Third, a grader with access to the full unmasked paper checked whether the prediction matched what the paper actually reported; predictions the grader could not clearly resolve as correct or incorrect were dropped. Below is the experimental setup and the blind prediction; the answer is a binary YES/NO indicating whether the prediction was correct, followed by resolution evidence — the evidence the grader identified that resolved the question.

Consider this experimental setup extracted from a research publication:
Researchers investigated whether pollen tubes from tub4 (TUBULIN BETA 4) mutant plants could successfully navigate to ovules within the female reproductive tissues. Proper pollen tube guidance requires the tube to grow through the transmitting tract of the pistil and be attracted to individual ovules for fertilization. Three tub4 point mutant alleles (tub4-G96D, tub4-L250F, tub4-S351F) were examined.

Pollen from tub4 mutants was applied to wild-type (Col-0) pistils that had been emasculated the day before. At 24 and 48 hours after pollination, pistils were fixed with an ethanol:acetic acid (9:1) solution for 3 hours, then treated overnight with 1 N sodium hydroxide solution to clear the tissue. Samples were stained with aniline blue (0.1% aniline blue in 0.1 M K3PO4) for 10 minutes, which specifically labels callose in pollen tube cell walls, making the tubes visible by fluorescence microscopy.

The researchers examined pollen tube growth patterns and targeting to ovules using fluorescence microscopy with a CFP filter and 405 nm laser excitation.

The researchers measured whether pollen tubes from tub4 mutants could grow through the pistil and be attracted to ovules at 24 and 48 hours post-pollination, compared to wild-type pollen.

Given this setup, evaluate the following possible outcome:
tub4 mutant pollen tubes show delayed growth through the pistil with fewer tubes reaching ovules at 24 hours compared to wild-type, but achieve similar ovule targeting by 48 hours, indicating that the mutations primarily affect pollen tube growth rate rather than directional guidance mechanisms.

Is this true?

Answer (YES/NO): NO